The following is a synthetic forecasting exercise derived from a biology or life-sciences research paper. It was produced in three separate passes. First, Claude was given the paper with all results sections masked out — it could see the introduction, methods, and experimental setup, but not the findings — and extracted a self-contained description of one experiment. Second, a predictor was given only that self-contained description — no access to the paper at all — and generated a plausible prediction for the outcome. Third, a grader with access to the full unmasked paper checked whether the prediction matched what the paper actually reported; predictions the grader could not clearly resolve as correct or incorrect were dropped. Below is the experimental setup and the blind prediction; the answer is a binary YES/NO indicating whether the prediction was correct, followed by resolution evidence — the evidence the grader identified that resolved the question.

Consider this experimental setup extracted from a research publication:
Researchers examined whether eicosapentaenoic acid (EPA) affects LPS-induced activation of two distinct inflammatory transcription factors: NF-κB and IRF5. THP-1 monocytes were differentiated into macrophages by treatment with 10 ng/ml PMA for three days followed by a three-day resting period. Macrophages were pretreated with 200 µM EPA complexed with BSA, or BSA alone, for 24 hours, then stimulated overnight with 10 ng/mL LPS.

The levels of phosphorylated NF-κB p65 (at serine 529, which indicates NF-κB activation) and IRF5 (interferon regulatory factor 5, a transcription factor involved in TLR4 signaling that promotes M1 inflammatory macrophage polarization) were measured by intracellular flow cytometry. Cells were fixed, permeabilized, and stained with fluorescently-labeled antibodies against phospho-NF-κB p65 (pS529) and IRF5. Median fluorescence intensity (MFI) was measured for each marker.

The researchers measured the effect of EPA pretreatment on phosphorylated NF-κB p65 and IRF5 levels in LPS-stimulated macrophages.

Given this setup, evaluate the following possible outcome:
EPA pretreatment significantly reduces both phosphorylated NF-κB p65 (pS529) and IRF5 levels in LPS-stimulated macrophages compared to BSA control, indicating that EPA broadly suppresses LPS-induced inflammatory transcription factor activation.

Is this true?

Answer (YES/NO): NO